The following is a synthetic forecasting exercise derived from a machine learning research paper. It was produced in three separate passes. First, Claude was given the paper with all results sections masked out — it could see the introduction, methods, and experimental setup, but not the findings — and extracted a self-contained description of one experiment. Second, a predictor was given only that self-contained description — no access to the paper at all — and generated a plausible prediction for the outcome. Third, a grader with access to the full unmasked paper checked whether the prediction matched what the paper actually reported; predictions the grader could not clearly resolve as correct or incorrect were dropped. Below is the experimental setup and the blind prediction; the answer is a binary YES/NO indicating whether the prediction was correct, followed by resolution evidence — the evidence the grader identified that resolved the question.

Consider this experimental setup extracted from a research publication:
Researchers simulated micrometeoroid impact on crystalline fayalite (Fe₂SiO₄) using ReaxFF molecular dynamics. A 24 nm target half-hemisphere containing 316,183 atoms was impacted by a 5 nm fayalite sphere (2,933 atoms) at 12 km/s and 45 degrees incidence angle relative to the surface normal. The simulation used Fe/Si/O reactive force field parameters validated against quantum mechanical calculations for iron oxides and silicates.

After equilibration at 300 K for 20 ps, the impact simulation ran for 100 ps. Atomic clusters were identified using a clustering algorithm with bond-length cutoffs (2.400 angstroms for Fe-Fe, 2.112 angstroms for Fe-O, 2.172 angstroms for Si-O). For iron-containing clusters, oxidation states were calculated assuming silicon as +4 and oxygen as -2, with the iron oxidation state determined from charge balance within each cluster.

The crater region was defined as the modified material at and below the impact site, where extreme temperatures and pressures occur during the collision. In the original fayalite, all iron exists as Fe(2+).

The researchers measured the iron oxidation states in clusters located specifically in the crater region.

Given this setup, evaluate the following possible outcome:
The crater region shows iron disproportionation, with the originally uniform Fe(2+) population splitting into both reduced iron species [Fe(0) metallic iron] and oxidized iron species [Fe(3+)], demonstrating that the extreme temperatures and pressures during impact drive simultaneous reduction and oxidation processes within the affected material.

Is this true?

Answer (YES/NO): NO